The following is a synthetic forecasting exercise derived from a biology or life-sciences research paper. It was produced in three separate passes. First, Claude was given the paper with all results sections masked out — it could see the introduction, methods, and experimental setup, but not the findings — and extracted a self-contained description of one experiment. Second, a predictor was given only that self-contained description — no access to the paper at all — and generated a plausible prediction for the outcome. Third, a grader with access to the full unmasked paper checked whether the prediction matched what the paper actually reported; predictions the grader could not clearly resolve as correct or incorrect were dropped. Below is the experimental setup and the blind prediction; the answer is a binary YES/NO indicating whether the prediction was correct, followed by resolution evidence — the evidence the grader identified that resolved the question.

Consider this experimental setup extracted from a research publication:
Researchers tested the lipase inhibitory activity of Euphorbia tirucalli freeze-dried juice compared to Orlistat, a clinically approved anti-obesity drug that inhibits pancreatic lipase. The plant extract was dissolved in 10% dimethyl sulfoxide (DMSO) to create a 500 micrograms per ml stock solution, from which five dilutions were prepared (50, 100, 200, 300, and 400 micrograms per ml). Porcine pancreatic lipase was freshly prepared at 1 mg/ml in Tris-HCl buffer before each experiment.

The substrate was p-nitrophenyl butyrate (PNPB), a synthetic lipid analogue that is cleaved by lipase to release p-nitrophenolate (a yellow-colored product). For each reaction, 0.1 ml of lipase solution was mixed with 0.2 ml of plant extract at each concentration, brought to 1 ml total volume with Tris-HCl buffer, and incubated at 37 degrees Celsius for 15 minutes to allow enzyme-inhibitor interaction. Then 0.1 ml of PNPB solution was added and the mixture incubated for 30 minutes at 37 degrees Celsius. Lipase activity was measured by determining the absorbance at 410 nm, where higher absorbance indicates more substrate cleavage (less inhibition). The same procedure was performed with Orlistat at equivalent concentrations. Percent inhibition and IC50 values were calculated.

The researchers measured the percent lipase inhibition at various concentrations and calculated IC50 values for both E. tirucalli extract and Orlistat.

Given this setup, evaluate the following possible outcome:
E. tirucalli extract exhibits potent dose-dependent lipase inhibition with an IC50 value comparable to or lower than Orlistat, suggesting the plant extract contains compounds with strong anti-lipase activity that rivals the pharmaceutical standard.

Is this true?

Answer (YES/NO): NO